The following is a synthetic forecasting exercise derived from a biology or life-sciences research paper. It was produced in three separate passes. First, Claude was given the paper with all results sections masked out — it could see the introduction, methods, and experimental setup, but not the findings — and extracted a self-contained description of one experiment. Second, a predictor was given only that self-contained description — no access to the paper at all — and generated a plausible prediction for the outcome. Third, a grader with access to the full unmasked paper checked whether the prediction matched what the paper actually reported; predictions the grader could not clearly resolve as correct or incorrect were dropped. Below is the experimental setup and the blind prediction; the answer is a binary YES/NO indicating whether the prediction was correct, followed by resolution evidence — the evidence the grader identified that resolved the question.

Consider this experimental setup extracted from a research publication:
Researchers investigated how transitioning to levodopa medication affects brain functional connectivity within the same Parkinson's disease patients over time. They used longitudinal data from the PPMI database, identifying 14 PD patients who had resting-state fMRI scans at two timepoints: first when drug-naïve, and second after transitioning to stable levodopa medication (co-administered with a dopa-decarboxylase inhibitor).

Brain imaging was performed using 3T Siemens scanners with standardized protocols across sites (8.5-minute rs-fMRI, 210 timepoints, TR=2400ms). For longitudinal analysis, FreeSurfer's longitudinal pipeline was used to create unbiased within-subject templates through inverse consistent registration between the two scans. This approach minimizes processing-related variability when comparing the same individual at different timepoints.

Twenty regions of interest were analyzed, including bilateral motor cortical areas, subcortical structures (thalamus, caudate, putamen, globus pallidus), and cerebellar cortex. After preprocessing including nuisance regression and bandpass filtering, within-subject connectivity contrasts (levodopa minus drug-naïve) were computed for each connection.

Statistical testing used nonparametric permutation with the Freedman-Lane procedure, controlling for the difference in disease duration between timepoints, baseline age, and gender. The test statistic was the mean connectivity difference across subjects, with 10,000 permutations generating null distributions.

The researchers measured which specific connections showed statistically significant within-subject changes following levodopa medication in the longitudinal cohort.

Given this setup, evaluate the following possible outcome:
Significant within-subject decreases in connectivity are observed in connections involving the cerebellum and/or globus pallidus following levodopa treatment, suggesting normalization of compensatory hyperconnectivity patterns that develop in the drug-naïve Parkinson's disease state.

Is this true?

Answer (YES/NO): NO